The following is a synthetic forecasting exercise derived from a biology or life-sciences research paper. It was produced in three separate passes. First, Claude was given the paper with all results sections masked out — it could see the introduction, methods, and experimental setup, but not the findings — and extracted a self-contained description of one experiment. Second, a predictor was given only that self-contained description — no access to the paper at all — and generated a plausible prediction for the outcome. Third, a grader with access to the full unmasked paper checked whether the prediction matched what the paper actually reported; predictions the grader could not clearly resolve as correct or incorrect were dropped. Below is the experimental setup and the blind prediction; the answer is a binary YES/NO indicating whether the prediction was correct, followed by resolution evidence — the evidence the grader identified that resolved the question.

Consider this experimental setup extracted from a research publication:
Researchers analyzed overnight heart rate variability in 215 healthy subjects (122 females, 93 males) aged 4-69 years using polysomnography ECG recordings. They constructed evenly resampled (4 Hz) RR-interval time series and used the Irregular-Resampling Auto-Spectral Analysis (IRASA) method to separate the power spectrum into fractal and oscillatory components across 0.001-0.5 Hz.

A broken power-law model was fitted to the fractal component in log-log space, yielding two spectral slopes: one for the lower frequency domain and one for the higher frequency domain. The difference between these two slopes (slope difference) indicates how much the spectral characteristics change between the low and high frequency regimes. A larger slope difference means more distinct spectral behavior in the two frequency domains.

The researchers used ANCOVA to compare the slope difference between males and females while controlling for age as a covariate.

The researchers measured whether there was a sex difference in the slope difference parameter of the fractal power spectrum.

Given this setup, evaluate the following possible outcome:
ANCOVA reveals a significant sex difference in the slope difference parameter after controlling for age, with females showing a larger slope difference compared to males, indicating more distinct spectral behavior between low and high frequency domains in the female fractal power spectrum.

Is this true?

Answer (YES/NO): NO